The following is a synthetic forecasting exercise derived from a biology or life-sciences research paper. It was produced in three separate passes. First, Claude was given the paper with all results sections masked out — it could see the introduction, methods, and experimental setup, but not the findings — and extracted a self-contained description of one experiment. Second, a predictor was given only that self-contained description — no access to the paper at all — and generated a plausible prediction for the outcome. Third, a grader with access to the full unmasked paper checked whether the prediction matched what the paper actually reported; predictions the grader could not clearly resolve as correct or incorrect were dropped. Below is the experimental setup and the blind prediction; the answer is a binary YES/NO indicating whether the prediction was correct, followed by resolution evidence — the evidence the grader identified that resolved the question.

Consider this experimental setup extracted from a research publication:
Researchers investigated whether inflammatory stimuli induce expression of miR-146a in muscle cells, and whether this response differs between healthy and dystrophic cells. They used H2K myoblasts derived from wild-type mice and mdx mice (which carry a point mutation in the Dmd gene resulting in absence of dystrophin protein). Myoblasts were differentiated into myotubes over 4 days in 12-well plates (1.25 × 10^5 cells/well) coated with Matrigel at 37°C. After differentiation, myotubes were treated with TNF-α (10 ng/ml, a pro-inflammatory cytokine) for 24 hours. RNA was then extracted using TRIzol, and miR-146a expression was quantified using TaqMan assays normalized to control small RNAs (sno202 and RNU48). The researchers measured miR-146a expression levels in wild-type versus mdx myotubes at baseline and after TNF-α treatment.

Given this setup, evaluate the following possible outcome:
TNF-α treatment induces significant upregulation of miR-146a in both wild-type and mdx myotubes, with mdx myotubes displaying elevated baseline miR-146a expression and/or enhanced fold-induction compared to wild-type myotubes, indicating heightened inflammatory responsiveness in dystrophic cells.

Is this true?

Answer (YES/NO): NO